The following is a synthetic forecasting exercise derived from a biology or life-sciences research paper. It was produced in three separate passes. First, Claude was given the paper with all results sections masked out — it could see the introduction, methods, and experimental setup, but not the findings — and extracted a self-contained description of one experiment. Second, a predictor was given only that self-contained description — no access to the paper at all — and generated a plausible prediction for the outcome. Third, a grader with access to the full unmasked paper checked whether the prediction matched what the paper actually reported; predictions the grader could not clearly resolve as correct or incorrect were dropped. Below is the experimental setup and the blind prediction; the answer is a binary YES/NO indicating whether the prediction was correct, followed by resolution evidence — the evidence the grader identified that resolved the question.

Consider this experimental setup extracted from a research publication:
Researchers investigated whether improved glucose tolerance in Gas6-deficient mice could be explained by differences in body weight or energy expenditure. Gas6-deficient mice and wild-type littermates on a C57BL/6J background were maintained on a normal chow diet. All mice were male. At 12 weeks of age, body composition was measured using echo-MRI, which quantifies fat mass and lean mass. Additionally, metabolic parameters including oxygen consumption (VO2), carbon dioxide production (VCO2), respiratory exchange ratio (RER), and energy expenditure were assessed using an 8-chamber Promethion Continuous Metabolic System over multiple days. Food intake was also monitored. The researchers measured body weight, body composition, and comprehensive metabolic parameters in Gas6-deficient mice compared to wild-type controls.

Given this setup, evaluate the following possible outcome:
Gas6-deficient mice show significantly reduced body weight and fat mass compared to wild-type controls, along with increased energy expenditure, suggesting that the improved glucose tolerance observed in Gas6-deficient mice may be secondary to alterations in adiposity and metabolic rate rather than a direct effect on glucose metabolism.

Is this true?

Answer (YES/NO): NO